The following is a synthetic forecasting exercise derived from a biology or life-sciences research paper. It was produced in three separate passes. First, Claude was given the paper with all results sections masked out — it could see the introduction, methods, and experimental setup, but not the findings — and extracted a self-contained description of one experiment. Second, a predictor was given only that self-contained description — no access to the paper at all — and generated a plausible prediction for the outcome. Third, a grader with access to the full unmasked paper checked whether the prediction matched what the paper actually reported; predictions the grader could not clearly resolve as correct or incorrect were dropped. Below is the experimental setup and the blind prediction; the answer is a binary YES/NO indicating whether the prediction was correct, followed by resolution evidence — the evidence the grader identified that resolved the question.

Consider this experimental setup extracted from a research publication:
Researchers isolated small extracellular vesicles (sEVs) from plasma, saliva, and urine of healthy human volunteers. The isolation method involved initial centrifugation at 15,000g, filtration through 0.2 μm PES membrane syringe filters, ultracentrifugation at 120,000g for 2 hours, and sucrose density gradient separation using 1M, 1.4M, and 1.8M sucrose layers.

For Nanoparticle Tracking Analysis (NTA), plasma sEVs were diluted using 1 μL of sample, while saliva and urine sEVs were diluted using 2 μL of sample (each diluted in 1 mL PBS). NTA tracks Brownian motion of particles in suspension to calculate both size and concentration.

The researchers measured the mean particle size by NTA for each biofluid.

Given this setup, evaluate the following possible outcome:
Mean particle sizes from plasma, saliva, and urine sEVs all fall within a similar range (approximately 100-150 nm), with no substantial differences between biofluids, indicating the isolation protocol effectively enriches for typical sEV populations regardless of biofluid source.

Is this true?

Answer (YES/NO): NO